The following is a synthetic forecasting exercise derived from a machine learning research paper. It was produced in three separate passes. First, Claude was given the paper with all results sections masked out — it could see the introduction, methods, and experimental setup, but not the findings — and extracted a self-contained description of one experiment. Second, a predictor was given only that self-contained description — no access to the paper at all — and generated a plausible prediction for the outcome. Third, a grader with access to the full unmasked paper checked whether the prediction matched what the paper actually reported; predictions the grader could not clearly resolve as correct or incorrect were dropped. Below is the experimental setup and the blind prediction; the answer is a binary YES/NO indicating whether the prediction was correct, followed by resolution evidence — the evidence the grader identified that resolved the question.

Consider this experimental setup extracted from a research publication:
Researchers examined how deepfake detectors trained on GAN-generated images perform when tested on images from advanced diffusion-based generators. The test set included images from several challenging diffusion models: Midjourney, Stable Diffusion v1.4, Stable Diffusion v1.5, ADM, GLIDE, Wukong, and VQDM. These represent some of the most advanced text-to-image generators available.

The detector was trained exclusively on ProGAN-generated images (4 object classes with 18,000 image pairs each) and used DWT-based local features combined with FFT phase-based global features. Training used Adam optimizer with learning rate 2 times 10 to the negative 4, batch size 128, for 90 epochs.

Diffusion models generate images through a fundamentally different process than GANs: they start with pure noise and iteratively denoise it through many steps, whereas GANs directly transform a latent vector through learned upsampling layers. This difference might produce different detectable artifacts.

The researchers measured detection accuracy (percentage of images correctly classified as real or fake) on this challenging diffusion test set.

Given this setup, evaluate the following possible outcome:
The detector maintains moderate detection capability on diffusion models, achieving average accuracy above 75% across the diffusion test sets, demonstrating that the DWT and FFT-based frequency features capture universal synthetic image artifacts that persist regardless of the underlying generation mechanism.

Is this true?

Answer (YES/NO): YES